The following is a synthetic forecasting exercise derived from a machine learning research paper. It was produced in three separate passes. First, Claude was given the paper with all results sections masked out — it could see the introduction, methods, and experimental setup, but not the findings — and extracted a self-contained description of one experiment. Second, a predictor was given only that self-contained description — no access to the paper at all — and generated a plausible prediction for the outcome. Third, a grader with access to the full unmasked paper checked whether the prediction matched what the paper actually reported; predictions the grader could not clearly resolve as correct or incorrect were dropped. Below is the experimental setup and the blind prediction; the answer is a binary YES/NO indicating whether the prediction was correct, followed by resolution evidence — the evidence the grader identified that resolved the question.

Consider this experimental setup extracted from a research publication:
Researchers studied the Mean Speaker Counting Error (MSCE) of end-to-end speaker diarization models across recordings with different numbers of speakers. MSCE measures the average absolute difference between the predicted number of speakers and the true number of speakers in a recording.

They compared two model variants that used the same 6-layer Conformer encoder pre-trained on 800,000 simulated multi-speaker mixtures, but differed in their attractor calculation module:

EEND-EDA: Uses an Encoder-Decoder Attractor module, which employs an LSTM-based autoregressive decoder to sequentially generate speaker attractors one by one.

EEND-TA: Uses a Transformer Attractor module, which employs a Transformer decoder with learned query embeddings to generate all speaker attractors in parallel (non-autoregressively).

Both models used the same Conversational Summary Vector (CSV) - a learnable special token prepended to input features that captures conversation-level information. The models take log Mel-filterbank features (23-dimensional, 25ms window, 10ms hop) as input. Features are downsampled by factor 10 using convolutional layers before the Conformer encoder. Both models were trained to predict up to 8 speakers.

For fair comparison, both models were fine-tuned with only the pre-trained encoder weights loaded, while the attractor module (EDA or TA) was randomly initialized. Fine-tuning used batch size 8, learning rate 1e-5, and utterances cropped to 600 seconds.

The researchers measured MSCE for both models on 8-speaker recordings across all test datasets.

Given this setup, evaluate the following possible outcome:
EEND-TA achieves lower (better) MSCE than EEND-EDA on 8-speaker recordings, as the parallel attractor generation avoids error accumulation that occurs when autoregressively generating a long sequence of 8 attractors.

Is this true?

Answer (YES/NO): YES